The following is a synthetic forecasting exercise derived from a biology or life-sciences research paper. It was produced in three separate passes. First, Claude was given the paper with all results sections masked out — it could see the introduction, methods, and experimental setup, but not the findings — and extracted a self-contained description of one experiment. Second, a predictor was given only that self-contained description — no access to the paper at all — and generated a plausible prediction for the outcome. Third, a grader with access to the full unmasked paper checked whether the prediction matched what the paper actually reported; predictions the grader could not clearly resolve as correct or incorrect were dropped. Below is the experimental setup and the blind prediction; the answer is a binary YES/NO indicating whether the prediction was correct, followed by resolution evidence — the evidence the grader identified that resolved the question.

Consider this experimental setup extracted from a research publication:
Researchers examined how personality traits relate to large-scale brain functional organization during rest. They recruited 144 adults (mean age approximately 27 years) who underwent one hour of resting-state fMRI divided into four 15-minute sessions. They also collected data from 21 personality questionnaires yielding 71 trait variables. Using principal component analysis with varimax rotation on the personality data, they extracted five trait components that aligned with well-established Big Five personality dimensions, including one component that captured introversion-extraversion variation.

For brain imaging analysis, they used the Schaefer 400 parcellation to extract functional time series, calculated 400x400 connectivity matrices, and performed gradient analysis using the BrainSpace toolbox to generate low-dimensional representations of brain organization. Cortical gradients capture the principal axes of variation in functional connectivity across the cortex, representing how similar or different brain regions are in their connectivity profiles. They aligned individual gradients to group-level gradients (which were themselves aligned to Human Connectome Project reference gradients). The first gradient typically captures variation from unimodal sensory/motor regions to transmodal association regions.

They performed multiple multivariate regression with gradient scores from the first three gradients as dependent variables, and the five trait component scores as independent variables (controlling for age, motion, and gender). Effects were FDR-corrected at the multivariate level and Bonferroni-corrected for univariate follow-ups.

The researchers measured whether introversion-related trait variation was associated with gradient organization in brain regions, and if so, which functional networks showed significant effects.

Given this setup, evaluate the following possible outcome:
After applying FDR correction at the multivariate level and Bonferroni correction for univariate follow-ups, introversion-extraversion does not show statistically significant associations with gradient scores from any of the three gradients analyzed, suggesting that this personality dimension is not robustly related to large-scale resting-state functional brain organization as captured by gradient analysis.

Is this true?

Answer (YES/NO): NO